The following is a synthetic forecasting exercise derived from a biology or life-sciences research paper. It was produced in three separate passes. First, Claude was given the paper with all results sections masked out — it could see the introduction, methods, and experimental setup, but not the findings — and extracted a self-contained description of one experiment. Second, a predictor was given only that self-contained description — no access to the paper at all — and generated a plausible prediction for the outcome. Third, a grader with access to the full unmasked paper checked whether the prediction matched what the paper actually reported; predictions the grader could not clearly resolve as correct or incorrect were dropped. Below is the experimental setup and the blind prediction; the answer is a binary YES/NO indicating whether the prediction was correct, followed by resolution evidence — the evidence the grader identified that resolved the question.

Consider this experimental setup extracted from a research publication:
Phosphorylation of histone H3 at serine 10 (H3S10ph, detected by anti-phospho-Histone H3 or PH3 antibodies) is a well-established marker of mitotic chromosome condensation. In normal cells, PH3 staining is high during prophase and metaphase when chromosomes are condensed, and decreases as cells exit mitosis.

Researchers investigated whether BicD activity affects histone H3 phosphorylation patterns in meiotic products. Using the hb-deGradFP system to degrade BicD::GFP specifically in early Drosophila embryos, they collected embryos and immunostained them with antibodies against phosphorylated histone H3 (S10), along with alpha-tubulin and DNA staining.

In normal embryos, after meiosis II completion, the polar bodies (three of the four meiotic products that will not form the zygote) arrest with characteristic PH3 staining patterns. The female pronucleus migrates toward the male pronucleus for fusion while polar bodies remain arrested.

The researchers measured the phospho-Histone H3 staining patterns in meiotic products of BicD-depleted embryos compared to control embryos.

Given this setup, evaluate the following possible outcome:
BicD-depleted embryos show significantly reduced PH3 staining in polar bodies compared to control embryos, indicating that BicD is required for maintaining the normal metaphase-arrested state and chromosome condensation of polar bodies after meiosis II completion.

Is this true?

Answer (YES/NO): YES